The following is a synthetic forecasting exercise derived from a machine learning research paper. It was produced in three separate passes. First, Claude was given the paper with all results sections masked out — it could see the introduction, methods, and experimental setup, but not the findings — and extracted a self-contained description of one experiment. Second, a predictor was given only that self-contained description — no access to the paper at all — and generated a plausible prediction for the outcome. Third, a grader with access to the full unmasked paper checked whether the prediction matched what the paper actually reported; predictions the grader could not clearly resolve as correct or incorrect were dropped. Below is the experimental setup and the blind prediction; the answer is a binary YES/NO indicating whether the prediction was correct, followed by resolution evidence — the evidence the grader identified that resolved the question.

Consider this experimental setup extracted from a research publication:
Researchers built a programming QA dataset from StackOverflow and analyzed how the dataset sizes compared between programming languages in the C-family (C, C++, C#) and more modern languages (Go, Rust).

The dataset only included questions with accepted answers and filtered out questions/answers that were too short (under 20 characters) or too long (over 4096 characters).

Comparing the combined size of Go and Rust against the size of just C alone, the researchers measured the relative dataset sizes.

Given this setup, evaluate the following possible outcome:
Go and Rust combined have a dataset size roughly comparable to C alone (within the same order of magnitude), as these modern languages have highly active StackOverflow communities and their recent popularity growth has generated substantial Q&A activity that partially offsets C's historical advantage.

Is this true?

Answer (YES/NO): NO